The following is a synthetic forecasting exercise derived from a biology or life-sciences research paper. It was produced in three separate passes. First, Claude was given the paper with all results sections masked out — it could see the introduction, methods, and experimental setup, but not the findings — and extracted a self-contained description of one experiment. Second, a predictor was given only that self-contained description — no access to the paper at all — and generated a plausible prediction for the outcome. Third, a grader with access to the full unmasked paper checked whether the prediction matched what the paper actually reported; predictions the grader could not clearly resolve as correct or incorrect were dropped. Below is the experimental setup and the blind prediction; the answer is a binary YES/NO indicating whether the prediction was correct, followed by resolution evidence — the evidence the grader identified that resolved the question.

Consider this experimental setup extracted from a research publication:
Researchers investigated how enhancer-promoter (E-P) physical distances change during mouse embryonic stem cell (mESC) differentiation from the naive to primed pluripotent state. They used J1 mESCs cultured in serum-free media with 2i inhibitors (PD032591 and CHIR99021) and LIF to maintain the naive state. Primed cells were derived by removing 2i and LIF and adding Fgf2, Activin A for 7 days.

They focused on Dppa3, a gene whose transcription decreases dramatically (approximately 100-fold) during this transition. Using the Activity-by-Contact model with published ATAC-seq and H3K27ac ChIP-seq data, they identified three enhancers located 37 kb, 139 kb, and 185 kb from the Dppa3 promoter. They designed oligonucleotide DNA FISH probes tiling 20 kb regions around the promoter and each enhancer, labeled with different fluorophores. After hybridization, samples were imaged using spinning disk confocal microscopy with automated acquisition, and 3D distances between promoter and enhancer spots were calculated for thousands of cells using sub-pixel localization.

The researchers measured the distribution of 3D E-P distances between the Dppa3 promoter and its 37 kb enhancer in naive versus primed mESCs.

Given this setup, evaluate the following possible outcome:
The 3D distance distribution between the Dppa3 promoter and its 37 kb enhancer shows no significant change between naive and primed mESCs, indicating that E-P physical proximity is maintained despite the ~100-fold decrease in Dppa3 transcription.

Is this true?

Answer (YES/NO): NO